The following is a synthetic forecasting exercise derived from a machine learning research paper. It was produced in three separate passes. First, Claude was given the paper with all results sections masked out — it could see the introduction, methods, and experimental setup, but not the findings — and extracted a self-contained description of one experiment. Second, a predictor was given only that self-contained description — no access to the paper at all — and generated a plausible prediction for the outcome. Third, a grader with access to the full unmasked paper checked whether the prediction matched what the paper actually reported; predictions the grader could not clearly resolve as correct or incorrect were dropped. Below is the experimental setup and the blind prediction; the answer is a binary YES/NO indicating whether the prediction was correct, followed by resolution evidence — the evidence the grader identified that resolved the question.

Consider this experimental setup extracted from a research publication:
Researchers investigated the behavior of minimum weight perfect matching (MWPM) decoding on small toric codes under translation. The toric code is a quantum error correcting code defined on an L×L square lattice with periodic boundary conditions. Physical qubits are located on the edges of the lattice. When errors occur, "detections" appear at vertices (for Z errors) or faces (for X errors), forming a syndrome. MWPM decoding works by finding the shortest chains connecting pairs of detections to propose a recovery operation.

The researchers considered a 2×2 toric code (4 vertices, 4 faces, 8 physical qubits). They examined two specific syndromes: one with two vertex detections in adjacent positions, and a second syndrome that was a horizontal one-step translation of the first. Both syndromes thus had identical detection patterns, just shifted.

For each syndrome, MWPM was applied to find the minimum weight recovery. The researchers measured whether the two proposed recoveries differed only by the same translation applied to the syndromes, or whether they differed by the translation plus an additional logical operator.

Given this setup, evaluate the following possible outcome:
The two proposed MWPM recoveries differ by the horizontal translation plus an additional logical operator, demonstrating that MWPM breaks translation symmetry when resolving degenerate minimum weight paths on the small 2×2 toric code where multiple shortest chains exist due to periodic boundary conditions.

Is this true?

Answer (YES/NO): YES